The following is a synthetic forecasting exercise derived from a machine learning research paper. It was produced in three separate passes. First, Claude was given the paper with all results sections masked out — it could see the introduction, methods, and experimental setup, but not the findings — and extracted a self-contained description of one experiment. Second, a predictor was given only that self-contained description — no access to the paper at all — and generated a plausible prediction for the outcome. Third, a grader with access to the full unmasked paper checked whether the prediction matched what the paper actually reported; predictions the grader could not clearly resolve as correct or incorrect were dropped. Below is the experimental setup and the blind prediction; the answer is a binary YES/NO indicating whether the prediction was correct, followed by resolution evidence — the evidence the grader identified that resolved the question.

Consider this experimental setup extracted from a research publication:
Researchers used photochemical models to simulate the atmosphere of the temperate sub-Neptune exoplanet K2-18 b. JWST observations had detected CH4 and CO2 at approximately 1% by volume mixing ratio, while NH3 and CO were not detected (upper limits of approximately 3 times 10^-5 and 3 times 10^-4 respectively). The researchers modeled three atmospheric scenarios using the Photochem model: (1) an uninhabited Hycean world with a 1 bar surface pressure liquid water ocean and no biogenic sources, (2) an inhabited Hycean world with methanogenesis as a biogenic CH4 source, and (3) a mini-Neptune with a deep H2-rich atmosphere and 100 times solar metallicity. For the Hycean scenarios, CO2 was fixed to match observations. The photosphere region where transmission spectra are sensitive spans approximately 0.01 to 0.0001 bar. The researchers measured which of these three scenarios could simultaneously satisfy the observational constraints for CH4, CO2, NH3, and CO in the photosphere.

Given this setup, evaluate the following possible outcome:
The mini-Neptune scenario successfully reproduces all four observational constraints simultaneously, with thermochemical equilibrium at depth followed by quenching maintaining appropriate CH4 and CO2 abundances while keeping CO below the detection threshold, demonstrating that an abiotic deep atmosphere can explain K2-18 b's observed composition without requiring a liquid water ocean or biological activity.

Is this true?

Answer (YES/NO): NO